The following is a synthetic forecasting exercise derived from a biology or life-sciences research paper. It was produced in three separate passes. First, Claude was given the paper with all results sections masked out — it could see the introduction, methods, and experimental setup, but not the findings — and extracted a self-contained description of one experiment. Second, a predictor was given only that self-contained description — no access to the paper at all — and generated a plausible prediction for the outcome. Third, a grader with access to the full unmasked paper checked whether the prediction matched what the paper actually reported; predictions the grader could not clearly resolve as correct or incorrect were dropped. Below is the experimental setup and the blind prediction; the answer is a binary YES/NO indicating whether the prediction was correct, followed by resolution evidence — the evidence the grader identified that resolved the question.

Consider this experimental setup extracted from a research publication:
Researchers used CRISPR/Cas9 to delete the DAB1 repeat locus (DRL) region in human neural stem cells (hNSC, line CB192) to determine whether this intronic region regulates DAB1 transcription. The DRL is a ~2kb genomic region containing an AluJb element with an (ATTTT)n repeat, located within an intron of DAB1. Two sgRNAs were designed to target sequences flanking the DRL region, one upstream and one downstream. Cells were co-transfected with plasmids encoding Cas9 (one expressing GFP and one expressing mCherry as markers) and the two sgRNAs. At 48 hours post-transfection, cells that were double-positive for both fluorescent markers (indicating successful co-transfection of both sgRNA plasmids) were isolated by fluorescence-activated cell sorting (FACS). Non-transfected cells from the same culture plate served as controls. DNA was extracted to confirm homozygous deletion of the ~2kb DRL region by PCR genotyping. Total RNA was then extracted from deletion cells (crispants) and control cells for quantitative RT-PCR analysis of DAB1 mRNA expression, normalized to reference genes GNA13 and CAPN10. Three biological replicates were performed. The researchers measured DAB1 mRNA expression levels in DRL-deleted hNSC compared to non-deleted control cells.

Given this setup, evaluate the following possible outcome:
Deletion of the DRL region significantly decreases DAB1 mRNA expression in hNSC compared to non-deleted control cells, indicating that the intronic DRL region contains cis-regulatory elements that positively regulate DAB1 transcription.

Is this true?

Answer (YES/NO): YES